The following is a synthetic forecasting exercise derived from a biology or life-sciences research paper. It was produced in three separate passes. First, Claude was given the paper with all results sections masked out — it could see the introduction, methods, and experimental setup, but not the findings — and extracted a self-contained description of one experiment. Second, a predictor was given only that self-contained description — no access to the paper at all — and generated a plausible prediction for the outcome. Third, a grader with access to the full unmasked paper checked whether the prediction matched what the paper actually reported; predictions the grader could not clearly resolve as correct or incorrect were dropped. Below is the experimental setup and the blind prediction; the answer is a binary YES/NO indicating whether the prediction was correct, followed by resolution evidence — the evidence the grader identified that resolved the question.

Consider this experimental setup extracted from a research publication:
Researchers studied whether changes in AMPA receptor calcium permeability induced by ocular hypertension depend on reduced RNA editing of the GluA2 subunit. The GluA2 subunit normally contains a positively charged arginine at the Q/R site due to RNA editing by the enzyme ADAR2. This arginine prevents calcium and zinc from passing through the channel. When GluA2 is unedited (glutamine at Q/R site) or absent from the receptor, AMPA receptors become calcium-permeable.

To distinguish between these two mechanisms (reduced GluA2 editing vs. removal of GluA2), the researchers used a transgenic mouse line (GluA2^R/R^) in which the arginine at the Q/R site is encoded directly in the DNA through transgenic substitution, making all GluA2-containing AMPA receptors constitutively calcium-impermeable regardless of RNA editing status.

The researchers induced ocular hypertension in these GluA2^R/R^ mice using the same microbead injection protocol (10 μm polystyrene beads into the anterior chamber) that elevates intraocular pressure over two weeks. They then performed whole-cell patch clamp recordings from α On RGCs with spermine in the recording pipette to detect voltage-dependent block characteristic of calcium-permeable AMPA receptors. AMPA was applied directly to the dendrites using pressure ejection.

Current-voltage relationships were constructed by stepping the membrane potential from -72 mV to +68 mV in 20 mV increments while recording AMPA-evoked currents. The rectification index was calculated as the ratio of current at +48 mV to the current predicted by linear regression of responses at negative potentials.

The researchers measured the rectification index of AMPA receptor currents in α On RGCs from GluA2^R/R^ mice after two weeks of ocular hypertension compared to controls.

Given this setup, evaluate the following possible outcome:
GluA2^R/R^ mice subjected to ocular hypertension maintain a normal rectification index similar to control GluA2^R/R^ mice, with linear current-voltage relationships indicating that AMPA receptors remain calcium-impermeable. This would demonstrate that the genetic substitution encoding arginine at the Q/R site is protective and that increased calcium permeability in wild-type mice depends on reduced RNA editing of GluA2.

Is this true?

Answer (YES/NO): NO